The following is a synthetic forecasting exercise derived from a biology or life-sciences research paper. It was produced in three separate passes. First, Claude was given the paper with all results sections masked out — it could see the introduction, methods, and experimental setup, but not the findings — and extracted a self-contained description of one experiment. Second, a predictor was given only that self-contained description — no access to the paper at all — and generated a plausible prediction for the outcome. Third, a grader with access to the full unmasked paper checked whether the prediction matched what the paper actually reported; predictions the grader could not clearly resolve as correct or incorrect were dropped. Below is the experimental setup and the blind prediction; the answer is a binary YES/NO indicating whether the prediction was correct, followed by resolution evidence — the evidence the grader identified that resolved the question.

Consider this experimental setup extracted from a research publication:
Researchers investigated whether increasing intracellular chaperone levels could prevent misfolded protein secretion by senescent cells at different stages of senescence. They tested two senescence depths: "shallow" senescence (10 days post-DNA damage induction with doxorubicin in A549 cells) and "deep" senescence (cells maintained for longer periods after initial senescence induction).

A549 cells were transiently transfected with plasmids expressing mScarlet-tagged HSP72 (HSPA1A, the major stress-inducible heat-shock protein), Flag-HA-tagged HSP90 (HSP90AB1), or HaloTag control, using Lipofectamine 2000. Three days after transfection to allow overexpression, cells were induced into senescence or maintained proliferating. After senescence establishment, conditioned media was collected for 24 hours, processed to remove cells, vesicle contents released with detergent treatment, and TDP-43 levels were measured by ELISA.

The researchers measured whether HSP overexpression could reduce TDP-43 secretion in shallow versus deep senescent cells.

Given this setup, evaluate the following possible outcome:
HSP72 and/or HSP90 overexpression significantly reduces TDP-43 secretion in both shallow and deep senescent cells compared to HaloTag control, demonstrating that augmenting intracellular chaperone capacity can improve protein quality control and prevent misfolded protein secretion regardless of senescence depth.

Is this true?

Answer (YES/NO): NO